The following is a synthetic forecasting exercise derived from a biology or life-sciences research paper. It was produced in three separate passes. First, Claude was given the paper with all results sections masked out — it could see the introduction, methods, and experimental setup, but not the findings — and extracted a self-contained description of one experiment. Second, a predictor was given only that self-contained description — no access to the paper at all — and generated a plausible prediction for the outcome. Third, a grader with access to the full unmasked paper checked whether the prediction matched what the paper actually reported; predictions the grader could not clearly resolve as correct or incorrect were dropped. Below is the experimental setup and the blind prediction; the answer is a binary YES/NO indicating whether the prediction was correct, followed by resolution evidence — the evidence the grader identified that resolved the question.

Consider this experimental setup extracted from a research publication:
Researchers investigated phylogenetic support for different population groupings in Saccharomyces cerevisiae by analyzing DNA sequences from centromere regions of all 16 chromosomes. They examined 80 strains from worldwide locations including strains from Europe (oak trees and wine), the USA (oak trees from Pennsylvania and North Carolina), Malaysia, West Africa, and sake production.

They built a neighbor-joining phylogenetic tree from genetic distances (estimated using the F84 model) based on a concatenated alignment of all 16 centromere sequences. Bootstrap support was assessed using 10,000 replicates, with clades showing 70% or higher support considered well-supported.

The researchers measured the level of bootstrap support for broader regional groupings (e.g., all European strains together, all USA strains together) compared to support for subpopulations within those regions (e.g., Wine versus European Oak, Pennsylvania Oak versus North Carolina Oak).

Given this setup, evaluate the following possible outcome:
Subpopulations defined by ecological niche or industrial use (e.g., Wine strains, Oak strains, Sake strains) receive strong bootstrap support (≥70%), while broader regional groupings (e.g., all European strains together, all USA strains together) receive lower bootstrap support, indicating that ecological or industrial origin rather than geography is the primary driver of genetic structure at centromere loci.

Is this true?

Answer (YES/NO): NO